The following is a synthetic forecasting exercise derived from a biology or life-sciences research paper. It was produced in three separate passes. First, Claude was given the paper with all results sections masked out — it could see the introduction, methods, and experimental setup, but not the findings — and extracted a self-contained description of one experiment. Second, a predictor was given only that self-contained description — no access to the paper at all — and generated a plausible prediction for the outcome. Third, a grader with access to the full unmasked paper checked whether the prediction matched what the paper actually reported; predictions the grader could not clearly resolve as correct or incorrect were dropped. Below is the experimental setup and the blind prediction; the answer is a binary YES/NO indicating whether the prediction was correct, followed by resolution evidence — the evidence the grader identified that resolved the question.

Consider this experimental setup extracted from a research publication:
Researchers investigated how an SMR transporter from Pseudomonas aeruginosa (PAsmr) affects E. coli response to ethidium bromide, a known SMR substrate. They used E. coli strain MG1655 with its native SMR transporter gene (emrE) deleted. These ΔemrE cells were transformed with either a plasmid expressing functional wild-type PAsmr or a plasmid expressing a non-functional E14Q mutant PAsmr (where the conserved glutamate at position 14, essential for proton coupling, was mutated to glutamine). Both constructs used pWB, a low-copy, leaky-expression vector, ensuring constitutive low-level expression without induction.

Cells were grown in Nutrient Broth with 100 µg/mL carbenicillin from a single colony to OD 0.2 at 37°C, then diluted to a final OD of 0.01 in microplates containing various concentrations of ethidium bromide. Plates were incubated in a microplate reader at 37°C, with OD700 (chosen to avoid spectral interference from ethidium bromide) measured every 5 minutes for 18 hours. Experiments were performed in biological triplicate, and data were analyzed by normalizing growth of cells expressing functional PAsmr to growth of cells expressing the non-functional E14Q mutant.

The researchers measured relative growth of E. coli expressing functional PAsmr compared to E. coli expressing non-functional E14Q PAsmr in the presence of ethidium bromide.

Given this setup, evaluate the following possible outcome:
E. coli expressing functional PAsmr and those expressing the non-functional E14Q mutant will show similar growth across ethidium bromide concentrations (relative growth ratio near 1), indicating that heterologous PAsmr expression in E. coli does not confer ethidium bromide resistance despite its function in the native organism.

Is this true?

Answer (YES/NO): NO